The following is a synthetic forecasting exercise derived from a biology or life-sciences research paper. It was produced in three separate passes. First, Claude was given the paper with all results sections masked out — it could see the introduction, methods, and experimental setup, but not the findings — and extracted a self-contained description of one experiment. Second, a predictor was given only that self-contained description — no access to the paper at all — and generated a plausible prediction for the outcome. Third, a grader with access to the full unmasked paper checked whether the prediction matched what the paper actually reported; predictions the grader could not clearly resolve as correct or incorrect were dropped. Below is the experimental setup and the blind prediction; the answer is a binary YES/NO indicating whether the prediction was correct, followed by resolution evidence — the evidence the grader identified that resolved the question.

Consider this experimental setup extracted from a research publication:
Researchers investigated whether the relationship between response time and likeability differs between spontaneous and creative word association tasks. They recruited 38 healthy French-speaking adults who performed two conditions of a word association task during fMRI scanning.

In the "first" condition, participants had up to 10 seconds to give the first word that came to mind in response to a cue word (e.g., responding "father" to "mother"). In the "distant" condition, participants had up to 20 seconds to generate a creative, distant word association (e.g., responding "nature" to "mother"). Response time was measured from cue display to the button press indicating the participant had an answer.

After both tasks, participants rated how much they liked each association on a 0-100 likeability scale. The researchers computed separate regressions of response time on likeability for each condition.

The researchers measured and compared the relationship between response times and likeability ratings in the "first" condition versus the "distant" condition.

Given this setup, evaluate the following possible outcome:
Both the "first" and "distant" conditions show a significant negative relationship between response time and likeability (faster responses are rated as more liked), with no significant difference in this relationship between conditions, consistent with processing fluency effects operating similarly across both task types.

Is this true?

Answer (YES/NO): NO